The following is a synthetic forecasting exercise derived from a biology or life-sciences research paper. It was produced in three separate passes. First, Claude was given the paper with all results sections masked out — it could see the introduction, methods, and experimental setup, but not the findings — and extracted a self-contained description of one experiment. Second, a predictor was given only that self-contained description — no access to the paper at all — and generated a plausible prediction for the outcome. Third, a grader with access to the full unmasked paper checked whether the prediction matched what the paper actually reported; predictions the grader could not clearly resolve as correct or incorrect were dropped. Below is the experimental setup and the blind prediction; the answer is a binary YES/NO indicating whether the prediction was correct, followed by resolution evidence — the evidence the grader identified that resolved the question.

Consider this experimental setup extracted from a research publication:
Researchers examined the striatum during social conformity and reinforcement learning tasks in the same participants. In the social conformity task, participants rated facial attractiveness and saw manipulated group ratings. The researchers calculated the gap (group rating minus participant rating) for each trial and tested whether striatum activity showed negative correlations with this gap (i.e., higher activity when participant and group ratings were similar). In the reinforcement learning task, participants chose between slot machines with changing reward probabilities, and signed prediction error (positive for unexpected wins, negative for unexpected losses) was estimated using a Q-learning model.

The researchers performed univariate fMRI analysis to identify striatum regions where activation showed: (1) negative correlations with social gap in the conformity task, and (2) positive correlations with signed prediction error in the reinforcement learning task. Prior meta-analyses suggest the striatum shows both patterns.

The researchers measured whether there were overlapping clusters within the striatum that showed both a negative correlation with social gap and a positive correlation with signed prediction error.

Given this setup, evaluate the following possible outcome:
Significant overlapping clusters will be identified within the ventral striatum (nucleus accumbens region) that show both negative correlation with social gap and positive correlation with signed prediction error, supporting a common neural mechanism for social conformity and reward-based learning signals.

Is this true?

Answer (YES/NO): NO